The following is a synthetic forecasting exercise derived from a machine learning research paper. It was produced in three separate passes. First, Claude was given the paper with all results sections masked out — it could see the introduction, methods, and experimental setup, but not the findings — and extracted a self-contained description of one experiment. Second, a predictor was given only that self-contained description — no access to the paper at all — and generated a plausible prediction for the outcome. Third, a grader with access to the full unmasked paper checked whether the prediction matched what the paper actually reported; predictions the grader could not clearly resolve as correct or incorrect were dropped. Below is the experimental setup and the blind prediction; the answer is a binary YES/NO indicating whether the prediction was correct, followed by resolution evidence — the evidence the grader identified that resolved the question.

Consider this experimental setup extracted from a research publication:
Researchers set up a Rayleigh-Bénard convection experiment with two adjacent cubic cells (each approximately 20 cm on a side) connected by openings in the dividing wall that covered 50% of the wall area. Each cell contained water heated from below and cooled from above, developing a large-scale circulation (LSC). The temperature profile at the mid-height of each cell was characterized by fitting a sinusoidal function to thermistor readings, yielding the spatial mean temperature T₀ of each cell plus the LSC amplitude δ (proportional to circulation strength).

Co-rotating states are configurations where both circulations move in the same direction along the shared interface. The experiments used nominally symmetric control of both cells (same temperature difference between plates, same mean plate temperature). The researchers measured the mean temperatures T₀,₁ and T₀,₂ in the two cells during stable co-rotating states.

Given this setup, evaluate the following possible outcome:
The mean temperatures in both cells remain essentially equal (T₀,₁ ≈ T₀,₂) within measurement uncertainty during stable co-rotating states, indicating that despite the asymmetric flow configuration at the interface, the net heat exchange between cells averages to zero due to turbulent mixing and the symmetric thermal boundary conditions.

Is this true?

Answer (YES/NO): NO